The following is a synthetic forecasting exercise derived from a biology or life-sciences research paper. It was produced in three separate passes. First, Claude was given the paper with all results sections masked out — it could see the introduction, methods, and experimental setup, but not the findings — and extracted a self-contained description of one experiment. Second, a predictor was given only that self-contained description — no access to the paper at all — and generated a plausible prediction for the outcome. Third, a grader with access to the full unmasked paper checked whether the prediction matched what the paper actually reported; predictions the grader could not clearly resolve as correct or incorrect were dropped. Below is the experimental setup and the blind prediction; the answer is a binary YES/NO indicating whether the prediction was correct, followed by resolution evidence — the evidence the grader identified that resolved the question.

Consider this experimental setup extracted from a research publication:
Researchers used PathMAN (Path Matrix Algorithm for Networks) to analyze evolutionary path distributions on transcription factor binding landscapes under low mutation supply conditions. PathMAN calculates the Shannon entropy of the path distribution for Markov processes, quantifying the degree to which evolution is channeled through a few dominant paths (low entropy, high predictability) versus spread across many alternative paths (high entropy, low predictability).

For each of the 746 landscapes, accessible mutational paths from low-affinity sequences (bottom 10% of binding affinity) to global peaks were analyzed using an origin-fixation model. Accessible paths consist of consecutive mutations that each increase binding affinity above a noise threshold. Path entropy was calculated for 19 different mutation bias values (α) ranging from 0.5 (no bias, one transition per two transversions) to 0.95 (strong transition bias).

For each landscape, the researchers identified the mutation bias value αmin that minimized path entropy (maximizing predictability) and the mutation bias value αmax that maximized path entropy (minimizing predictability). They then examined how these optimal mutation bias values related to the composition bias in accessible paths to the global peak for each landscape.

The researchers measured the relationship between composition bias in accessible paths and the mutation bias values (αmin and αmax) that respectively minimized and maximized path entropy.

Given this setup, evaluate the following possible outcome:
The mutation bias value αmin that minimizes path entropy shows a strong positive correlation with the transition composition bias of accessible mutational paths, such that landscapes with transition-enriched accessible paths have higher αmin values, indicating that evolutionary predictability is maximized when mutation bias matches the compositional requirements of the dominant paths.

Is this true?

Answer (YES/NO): NO